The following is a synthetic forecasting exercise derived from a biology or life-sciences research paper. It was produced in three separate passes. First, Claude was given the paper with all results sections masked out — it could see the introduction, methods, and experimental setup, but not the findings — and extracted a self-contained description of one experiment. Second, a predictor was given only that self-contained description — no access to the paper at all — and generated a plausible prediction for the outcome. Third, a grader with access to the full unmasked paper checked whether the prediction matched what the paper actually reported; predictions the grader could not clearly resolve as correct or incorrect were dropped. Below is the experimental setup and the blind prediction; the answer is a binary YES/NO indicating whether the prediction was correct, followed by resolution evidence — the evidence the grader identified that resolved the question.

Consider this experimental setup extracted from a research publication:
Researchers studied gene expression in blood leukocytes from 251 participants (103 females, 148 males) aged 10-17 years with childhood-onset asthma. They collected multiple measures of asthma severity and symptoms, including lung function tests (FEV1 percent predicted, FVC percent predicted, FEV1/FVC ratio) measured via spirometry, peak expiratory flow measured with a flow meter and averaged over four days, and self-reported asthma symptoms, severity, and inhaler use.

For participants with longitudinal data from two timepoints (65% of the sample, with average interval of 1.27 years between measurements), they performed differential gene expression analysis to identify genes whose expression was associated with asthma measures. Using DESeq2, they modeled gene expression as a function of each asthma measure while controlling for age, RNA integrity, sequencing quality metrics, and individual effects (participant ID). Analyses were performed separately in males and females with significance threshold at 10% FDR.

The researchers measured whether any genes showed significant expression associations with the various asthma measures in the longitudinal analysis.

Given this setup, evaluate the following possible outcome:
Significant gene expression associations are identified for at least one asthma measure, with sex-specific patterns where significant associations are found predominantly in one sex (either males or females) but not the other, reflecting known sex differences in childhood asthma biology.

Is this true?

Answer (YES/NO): YES